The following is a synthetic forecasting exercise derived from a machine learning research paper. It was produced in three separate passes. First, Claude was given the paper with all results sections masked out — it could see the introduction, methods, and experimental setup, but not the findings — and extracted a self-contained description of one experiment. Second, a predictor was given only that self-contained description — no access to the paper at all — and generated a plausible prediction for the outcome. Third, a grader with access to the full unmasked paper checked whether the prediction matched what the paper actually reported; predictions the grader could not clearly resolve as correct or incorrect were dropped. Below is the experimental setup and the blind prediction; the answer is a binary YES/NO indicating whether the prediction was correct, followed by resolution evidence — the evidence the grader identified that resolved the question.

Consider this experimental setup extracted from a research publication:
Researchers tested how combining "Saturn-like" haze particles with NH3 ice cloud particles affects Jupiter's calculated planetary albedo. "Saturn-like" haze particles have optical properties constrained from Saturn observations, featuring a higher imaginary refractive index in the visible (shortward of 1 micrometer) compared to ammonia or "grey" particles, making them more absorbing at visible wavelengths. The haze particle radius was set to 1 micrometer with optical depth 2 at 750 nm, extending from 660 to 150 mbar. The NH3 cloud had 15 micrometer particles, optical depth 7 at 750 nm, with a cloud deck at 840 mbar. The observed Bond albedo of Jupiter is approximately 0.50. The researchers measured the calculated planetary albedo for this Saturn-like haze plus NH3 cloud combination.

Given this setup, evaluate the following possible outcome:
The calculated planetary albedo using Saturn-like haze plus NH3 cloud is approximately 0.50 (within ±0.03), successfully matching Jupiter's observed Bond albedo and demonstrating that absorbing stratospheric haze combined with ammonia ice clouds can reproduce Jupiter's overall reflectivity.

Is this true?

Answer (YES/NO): NO